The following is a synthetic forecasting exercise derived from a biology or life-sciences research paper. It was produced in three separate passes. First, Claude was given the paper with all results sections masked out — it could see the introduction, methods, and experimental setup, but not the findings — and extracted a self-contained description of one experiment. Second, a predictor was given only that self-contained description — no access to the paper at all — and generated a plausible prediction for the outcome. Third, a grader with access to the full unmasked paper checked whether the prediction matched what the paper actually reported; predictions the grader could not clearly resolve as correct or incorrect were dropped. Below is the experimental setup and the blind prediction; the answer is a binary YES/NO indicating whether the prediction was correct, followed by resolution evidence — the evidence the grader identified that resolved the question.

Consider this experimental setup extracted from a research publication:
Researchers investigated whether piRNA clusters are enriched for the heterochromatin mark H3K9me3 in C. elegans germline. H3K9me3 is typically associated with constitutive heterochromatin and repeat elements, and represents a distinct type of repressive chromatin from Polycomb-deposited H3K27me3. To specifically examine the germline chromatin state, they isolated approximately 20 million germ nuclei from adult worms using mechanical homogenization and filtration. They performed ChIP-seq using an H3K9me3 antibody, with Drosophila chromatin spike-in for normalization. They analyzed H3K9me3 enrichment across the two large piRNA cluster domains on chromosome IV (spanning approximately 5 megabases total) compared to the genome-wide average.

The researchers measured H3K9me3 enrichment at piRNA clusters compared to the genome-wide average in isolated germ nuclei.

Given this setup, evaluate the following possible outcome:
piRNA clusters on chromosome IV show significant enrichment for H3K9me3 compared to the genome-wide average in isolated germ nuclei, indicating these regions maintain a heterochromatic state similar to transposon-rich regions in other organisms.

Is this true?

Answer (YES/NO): NO